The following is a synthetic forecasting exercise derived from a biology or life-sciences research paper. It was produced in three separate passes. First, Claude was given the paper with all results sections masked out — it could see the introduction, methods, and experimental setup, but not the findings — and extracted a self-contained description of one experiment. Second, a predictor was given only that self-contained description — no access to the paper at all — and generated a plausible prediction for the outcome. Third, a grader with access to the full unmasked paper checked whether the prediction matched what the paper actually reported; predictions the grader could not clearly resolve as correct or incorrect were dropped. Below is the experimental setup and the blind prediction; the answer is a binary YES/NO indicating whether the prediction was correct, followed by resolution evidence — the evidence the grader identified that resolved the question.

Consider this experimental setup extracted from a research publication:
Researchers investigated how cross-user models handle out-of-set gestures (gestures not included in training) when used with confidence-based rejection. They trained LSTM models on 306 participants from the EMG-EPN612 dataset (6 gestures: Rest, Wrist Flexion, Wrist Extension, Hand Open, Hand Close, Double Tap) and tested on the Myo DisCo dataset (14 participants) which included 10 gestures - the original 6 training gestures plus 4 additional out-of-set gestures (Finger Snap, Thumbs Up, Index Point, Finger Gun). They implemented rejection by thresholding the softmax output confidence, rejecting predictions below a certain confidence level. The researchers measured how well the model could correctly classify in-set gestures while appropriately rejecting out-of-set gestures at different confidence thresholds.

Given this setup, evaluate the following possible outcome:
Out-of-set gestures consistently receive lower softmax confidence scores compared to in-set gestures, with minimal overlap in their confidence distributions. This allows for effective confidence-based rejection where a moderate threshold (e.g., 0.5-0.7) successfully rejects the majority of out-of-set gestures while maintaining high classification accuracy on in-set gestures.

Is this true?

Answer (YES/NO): NO